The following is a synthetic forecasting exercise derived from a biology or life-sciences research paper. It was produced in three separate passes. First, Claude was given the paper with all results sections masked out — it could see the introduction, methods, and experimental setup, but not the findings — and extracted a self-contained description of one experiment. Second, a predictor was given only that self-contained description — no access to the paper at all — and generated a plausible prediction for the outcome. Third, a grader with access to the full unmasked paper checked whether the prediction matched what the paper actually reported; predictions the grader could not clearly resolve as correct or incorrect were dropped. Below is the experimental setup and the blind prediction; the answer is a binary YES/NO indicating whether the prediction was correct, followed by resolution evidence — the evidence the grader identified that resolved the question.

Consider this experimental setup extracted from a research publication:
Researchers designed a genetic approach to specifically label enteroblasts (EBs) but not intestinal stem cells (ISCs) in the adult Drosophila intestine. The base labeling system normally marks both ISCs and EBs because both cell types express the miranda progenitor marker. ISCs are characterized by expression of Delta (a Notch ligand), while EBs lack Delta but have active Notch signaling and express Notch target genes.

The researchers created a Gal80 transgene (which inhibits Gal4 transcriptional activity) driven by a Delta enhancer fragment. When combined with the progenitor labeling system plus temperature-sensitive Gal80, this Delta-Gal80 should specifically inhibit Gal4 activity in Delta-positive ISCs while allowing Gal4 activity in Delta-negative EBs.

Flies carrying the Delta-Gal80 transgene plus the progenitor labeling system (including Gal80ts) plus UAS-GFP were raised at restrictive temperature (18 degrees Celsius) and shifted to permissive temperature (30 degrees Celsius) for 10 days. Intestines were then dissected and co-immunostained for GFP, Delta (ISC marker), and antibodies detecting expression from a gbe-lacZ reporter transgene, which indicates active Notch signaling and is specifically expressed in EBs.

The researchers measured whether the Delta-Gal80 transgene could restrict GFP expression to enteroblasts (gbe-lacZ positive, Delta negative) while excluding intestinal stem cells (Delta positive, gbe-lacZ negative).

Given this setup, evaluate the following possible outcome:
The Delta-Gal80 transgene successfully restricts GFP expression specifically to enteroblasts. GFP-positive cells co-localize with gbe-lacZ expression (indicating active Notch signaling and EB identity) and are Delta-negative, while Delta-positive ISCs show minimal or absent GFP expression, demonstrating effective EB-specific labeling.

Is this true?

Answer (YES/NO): NO